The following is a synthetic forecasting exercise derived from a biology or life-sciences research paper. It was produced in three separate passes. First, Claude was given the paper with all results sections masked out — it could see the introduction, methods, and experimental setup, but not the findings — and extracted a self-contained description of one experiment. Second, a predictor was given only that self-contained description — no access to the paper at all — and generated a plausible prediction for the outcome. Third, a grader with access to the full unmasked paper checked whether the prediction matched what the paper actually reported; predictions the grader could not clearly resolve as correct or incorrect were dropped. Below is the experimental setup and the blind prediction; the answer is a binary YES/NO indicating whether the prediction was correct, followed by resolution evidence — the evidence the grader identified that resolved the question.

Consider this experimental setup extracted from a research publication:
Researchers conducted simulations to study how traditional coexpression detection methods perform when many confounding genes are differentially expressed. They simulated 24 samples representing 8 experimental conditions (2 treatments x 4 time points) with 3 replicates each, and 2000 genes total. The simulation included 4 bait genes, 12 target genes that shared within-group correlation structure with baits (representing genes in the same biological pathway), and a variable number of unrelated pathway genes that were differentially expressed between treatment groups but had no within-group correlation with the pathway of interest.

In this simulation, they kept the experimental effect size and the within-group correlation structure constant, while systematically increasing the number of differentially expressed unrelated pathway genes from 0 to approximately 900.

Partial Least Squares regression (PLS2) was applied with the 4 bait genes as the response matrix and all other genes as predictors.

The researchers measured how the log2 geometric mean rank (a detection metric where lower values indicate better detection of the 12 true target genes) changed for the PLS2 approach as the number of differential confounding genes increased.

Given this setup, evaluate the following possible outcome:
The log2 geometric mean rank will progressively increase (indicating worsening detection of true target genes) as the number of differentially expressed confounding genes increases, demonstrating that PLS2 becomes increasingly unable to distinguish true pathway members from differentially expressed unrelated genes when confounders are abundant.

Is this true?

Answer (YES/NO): YES